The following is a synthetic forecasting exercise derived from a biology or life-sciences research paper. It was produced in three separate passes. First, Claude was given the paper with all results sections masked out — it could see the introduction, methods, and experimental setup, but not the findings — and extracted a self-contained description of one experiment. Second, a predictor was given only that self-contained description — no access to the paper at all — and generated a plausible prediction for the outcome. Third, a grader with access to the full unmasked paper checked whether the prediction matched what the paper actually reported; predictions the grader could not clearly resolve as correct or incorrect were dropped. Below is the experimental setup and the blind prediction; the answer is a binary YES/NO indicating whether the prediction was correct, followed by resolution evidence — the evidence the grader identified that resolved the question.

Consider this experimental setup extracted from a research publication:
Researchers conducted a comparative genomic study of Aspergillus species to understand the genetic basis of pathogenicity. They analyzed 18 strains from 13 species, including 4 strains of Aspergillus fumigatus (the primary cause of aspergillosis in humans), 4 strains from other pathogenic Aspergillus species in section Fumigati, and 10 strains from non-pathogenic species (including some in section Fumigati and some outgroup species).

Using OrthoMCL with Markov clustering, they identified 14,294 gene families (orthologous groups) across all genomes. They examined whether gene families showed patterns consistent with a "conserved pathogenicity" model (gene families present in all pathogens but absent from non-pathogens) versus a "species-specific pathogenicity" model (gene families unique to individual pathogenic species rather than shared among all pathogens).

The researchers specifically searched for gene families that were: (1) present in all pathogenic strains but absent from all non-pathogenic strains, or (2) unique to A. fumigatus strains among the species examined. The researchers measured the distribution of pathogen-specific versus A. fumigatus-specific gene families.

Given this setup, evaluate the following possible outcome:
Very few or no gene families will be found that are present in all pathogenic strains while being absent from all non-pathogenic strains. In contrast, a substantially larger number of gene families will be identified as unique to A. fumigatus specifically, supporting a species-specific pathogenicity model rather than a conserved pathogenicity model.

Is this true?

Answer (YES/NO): YES